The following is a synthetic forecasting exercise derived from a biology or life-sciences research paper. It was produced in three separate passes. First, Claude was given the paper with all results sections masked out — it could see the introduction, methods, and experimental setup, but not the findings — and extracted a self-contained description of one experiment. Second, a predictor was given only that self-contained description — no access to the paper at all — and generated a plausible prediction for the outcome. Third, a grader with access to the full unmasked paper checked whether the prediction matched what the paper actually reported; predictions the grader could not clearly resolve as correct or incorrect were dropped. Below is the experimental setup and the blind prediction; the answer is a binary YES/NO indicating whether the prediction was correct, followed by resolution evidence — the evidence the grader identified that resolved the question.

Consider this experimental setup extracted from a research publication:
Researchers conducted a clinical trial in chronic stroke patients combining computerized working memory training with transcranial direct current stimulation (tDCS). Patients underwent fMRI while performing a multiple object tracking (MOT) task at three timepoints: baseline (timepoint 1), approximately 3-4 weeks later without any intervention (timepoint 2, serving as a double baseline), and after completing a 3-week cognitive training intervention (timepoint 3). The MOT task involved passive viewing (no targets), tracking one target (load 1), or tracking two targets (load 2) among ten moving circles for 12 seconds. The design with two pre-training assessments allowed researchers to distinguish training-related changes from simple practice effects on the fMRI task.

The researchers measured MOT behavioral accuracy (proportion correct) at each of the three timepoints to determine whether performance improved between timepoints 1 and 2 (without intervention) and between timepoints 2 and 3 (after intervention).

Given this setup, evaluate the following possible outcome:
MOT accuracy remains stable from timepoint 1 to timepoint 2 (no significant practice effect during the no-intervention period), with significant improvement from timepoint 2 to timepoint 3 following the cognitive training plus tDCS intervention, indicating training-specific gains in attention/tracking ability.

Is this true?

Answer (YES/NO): NO